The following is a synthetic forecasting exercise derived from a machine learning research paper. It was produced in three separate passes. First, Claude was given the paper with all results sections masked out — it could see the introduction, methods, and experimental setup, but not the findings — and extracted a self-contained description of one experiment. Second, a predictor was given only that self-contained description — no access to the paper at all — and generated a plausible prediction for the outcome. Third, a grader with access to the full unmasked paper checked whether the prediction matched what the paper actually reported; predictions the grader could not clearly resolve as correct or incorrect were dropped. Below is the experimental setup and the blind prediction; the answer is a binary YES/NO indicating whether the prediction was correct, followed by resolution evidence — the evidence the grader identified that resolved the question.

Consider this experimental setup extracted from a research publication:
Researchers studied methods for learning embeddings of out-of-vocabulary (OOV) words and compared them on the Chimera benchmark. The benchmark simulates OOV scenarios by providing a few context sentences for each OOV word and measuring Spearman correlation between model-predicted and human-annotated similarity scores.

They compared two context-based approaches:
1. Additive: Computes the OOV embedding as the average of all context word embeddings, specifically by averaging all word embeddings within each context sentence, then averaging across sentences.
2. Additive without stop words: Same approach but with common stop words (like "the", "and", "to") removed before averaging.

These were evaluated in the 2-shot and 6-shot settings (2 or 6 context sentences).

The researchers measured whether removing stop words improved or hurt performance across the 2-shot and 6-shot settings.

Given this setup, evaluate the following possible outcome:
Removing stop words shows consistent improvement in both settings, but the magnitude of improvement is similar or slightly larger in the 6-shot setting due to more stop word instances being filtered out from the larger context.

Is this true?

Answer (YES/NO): NO